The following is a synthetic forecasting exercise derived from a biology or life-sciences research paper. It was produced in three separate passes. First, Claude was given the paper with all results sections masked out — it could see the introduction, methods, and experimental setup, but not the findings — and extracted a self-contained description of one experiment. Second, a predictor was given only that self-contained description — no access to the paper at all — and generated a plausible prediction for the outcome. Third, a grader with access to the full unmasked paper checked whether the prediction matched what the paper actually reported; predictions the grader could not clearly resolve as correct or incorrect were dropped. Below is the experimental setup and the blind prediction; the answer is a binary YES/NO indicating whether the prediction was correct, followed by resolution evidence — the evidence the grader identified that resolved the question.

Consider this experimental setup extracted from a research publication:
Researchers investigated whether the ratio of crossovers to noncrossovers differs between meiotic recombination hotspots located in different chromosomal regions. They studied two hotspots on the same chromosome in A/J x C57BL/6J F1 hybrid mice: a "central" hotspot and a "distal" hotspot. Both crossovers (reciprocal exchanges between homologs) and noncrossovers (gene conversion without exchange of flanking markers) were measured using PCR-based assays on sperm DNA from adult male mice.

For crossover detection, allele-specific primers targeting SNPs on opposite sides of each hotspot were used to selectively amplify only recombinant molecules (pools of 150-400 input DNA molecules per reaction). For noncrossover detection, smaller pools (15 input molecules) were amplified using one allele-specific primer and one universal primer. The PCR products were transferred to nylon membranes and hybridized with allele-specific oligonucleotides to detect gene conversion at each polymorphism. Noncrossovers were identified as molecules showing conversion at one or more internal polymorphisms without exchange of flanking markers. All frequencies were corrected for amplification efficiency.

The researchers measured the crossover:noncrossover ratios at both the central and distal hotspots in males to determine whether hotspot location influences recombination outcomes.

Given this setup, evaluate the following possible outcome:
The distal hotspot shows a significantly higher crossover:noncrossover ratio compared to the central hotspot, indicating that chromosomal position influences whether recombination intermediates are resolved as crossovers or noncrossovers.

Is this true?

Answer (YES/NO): NO